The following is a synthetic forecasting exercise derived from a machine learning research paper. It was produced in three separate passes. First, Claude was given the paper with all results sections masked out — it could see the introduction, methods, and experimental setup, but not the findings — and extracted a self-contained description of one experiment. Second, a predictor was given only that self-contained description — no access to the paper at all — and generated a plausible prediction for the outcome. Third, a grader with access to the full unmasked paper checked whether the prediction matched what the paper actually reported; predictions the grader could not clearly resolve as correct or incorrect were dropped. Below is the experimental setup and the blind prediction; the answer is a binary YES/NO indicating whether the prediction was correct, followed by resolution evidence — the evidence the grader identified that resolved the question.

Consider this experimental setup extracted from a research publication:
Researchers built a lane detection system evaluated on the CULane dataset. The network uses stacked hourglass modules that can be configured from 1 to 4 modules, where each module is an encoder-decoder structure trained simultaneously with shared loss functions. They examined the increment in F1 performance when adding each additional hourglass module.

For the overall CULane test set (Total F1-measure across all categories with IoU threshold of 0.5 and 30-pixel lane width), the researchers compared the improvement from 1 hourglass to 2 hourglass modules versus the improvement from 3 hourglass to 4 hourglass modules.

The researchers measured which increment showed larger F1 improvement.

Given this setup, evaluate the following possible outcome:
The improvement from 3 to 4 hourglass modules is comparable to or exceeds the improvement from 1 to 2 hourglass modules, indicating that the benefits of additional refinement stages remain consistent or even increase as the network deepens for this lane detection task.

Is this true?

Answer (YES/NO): NO